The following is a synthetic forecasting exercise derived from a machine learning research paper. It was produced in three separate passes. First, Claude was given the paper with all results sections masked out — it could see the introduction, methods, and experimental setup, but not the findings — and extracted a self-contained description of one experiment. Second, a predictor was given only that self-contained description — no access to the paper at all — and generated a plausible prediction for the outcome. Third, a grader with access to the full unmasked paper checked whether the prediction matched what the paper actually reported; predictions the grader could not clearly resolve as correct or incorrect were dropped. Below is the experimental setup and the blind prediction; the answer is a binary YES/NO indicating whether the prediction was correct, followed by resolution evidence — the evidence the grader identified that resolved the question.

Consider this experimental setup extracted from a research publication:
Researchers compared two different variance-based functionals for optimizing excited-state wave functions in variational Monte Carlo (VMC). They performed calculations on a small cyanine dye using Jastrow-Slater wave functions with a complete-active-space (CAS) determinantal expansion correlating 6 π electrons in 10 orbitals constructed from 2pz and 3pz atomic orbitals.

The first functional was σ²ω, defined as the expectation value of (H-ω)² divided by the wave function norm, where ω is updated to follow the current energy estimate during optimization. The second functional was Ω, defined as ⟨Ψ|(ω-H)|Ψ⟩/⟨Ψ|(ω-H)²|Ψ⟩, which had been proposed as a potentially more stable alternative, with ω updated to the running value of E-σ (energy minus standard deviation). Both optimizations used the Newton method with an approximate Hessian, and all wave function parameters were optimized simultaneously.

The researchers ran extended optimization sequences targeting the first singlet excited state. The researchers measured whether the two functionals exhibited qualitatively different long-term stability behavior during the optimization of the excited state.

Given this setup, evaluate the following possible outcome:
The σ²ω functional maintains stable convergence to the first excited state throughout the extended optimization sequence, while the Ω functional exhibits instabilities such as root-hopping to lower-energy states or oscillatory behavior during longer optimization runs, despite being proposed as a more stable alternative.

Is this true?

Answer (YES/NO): NO